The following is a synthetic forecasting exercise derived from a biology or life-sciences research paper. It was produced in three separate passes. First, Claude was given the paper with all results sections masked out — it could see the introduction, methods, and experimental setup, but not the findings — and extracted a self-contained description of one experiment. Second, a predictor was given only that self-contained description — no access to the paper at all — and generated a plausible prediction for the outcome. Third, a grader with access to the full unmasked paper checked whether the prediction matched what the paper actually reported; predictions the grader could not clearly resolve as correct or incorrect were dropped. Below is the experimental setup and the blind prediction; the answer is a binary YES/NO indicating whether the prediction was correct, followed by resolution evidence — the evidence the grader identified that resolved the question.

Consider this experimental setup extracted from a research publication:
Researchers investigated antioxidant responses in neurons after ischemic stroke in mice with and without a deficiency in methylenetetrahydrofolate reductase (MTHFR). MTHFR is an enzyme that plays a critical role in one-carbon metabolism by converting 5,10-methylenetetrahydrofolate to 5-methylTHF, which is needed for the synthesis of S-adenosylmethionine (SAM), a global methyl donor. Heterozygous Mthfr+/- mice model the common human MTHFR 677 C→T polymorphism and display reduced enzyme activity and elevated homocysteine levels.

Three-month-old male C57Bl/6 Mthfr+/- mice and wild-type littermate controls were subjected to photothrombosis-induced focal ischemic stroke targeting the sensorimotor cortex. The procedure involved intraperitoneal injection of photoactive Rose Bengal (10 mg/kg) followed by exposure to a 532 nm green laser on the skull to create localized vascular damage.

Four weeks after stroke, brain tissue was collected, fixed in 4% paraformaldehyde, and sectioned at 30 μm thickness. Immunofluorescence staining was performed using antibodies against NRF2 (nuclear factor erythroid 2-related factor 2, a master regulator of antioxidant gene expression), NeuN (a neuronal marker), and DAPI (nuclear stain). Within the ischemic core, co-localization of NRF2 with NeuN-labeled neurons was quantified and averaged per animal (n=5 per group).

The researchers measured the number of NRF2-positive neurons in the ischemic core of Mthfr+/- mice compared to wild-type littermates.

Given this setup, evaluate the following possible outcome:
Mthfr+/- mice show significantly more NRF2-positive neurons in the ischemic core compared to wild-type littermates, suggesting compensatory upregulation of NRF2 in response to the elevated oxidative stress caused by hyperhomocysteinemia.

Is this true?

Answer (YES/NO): YES